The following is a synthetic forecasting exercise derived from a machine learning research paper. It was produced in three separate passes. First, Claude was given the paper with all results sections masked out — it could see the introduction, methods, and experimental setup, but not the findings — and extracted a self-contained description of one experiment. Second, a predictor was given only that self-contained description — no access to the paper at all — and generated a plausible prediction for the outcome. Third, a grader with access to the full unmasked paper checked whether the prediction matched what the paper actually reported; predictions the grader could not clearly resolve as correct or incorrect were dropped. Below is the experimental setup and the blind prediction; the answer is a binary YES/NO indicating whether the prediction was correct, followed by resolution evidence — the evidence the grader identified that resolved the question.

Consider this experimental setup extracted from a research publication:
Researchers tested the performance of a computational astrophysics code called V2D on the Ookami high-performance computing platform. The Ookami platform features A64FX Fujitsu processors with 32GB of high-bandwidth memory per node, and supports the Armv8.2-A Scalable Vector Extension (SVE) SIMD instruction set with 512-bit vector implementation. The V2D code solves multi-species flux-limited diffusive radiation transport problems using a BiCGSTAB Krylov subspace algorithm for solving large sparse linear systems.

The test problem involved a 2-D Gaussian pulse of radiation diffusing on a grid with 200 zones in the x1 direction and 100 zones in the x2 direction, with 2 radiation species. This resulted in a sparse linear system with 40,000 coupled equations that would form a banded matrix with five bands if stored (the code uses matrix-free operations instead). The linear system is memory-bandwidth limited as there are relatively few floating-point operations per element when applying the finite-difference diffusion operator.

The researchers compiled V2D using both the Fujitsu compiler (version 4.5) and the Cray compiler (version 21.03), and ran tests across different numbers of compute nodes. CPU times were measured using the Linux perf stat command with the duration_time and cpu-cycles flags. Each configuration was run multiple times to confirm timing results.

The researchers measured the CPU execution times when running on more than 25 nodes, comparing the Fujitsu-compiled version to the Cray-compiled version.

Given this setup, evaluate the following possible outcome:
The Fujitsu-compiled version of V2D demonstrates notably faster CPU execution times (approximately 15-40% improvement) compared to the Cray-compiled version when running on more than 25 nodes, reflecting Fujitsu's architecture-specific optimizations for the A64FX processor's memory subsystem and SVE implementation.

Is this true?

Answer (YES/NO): NO